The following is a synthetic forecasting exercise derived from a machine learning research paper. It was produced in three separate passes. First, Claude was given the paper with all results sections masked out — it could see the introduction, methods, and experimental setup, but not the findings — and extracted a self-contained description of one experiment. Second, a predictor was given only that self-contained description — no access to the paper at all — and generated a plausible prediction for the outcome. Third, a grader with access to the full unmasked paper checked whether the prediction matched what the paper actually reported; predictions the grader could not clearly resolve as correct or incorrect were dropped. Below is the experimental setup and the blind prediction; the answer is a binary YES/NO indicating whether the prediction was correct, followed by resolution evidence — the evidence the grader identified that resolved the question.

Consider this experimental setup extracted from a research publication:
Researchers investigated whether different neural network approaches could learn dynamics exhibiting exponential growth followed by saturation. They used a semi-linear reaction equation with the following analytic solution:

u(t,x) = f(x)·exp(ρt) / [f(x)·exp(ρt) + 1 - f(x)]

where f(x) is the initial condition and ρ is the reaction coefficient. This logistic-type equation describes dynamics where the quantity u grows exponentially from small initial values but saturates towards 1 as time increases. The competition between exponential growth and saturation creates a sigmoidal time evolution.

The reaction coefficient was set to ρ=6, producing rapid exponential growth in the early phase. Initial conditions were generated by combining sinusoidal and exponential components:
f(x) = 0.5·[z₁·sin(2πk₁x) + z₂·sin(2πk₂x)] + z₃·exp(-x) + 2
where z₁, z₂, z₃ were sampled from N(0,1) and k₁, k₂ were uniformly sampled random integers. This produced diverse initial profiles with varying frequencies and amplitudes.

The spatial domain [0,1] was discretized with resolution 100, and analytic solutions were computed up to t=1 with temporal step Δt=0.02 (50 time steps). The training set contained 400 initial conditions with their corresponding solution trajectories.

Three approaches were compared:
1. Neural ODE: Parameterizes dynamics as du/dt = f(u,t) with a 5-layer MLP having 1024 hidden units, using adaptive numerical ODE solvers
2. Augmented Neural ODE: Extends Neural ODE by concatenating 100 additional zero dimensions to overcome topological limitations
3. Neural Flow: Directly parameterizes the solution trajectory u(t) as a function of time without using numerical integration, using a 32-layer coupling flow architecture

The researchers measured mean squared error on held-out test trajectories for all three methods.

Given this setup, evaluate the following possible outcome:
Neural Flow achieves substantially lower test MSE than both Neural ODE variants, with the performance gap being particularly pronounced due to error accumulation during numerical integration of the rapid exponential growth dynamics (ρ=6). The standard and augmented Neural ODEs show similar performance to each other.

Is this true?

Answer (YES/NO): NO